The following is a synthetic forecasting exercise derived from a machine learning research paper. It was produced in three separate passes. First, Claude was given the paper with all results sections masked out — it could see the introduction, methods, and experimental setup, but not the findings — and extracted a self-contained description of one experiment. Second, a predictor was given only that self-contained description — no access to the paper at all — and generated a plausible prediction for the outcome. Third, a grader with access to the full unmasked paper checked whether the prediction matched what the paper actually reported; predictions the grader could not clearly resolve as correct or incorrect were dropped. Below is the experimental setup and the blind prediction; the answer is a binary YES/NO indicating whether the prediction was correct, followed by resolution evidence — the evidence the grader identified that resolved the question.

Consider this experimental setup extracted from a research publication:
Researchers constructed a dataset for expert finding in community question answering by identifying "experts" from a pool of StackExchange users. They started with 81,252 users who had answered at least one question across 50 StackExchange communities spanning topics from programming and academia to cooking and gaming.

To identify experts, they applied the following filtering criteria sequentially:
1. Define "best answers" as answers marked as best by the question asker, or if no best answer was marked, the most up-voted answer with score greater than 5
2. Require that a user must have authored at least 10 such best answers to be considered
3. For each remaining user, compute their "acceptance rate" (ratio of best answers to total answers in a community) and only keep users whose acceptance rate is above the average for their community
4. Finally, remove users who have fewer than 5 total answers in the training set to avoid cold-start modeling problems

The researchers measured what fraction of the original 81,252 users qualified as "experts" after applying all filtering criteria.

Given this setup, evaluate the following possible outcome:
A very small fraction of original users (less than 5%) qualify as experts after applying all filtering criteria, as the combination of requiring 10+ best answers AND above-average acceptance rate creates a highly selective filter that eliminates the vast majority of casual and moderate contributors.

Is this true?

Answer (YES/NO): YES